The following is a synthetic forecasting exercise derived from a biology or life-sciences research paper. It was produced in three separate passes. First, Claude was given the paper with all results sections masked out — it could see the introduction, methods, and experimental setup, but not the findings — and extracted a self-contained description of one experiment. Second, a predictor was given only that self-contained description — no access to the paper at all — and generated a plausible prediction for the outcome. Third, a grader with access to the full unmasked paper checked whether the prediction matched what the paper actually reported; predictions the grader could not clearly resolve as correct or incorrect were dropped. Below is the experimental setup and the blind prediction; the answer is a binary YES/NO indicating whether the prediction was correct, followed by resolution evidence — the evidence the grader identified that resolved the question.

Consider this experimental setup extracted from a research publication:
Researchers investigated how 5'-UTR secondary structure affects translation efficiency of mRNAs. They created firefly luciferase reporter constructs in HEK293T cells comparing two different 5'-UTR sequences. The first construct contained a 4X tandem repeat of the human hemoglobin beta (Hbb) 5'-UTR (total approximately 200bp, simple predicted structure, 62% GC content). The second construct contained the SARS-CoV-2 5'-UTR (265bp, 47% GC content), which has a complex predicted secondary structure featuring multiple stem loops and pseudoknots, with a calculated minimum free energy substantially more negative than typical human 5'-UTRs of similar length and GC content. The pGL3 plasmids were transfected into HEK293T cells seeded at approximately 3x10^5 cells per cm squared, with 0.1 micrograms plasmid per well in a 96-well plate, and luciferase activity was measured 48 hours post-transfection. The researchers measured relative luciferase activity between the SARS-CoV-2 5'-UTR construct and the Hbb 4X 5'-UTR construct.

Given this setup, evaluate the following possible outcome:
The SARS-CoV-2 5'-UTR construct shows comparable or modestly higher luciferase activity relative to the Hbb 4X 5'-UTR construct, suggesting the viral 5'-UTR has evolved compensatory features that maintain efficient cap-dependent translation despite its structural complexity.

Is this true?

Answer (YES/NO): YES